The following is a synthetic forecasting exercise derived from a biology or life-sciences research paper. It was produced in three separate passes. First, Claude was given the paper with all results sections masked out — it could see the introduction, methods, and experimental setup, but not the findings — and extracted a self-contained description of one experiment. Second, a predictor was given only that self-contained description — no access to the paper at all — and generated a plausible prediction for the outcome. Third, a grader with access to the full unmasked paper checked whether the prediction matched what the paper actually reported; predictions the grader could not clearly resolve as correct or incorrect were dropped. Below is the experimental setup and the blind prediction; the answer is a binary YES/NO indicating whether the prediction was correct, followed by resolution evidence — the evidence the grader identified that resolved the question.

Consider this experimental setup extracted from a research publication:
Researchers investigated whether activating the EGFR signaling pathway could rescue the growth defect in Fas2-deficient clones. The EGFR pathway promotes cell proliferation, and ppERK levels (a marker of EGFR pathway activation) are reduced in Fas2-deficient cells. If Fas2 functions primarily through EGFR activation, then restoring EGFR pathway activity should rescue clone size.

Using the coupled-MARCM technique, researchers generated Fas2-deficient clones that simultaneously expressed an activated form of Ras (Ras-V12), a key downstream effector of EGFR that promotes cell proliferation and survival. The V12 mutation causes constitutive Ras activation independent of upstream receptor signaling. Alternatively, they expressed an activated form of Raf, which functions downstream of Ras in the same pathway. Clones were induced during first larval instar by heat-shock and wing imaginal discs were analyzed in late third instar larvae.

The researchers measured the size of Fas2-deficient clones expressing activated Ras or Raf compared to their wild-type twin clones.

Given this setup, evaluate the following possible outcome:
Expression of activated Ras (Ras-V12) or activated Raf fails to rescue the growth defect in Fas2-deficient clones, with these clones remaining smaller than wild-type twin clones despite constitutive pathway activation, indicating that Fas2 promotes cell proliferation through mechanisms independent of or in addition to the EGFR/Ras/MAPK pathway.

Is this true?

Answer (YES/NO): NO